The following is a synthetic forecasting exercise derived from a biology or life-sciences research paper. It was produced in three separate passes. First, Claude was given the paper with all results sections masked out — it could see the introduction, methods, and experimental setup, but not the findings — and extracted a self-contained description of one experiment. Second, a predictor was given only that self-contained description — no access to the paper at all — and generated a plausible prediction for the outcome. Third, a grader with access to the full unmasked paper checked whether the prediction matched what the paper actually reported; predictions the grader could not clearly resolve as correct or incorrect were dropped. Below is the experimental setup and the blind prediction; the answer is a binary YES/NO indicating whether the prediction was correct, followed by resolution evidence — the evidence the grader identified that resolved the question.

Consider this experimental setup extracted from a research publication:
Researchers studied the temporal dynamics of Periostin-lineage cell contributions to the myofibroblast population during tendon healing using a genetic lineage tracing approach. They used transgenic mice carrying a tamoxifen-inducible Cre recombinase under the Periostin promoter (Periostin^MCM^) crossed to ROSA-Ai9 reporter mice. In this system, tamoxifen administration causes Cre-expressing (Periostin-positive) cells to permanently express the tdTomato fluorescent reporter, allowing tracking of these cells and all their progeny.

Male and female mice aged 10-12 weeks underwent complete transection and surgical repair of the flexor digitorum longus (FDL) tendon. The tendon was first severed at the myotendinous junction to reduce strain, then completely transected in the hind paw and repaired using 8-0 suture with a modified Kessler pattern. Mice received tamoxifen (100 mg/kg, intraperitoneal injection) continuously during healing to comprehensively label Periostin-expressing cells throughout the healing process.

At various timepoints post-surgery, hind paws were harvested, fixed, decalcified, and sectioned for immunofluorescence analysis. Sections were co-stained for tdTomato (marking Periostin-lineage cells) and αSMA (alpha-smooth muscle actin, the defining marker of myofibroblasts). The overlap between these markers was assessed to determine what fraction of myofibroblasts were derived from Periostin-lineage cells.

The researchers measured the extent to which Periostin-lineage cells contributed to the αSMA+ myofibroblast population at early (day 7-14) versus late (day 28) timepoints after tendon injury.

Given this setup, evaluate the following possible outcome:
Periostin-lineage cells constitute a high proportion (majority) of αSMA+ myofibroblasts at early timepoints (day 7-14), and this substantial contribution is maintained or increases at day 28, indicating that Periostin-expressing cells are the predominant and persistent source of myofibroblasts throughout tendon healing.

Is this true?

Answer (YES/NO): NO